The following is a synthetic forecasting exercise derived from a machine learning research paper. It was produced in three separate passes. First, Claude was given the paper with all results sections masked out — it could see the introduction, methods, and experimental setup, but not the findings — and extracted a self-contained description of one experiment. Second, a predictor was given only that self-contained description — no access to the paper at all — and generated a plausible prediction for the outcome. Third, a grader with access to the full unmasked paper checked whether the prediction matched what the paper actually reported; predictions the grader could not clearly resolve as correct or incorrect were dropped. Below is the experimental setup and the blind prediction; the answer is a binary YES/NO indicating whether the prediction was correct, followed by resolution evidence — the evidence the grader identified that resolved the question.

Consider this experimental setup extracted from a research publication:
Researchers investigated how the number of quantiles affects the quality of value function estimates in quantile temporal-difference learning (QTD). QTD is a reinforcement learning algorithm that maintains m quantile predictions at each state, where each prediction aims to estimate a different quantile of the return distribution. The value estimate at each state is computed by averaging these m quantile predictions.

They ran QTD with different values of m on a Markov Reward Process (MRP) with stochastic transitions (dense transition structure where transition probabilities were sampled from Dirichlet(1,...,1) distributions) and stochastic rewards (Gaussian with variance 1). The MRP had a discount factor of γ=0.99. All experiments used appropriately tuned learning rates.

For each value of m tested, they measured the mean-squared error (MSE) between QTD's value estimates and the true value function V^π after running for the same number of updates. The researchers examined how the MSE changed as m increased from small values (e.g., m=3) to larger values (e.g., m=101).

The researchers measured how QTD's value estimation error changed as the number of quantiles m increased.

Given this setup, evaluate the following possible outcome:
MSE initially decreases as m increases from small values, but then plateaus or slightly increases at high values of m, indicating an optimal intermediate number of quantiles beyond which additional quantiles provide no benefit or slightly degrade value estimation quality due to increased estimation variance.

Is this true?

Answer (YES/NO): NO